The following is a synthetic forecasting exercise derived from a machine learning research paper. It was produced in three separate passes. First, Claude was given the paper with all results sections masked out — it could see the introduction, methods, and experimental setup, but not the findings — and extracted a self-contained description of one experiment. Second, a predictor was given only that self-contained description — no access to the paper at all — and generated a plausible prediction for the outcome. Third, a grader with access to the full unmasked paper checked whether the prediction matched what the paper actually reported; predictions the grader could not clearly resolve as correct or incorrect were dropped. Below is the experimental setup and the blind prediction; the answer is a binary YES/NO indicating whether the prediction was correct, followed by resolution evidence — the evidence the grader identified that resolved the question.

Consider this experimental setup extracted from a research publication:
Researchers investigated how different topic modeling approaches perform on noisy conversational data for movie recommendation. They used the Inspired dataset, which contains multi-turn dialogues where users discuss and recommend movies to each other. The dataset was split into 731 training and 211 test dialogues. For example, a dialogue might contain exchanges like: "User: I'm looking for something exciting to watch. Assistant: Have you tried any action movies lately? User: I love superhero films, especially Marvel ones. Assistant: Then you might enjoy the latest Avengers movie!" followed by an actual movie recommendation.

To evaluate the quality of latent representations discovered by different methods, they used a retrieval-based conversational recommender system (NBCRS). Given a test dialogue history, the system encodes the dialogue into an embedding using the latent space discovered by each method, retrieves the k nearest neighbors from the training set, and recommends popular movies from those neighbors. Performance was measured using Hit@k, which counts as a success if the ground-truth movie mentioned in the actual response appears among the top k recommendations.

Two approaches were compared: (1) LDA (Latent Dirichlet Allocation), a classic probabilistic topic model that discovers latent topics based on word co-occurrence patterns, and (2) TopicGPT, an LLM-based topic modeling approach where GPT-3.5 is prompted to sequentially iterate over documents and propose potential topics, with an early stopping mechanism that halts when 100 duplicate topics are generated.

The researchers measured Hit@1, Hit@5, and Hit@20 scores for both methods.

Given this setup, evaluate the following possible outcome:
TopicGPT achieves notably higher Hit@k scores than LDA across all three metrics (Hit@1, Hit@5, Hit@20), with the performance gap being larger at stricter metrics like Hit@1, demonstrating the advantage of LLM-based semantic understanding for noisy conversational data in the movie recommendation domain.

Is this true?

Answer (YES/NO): NO